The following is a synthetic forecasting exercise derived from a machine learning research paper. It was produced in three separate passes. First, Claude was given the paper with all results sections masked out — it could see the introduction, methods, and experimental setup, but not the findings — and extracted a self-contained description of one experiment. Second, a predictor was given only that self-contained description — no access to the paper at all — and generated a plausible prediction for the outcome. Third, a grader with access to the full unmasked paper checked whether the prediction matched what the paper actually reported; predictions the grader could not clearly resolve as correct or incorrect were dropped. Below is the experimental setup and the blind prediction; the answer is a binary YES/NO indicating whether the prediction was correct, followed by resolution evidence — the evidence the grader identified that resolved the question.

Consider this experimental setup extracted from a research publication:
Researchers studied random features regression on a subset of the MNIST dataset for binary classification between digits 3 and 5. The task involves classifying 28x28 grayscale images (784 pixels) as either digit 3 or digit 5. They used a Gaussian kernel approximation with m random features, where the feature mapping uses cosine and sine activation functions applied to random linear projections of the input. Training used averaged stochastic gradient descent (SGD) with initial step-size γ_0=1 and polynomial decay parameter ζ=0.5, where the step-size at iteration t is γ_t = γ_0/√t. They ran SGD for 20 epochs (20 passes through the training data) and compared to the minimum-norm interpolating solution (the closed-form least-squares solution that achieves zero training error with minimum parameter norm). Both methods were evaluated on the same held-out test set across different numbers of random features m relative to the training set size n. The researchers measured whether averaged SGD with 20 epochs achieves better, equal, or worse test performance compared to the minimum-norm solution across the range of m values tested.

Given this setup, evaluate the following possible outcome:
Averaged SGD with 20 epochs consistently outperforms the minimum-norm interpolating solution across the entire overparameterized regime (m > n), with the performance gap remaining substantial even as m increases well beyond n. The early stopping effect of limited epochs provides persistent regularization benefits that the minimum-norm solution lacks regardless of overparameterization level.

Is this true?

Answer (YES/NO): NO